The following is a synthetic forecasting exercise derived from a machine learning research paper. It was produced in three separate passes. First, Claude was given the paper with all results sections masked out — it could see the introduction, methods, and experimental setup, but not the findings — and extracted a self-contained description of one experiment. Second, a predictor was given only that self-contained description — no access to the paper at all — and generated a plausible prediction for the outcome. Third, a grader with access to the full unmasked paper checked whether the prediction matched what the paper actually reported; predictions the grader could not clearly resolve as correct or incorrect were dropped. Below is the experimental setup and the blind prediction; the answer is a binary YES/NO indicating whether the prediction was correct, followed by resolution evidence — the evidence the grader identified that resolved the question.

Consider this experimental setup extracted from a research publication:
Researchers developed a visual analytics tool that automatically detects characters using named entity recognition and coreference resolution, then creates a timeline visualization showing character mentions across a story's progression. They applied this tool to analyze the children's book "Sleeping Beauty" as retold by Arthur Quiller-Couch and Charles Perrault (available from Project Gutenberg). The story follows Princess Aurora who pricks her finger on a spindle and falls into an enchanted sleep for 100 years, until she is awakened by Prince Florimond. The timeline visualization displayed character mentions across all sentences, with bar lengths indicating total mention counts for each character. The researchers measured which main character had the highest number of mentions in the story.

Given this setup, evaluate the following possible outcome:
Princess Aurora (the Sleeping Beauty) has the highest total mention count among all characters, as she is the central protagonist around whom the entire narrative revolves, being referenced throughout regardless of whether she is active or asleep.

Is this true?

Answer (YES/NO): NO